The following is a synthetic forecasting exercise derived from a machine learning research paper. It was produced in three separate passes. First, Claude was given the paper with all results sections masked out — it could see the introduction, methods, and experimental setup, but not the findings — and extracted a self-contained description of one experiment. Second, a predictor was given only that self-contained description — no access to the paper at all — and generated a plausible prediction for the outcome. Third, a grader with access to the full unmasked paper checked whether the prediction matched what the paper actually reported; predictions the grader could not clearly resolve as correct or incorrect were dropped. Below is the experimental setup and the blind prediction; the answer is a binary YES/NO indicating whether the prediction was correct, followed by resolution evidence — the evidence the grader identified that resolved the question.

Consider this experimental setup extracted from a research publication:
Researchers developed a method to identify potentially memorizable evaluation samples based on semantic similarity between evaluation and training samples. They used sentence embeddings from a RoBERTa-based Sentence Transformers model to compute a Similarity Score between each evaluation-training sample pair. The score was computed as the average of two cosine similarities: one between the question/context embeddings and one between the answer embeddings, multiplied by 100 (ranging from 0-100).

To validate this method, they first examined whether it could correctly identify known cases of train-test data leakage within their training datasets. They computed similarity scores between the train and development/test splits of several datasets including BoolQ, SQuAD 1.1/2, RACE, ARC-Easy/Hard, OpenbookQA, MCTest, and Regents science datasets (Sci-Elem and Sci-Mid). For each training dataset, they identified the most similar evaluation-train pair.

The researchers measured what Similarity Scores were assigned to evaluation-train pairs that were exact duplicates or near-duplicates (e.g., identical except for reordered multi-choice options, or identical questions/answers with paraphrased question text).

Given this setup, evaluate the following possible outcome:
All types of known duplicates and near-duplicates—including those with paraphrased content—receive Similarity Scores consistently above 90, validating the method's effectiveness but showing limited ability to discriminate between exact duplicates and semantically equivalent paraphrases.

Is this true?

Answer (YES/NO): YES